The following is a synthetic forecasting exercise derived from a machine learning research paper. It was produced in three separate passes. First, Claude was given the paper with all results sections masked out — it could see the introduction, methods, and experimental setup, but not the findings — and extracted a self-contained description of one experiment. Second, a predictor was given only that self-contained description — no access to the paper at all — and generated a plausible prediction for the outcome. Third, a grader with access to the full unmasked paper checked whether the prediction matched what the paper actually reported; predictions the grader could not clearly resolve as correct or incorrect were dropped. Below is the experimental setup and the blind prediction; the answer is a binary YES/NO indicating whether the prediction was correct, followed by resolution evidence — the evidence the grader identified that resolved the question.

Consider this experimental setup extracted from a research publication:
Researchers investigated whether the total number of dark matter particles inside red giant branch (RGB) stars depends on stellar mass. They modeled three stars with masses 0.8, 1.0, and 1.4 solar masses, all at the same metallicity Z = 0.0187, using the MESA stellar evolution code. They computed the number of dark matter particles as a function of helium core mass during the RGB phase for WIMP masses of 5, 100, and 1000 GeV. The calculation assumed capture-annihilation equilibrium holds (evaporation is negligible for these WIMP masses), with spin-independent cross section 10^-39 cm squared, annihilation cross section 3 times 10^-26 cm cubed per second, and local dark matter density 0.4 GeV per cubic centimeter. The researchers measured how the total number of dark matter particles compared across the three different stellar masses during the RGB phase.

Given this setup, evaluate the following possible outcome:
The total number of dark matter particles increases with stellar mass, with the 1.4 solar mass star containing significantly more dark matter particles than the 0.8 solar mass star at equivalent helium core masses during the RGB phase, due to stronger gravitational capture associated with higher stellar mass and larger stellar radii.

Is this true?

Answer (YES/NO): NO